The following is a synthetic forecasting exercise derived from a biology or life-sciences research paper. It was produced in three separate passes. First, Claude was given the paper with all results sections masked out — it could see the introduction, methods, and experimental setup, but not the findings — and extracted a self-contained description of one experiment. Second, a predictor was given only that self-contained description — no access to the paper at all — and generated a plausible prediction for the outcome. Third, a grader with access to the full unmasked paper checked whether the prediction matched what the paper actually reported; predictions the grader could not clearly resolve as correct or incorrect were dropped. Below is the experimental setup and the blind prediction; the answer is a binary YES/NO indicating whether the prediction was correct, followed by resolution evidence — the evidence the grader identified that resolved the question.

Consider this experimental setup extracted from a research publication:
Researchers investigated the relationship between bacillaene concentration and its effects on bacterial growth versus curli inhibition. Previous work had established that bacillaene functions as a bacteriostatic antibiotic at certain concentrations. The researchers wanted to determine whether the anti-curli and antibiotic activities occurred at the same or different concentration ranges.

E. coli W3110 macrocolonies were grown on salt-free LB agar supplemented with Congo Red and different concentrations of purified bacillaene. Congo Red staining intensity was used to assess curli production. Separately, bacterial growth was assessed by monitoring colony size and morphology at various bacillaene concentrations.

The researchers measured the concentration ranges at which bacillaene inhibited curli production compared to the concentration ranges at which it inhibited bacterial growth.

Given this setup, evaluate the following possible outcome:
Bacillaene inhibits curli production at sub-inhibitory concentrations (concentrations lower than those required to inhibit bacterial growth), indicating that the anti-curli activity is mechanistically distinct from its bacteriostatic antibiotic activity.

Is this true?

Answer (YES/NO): YES